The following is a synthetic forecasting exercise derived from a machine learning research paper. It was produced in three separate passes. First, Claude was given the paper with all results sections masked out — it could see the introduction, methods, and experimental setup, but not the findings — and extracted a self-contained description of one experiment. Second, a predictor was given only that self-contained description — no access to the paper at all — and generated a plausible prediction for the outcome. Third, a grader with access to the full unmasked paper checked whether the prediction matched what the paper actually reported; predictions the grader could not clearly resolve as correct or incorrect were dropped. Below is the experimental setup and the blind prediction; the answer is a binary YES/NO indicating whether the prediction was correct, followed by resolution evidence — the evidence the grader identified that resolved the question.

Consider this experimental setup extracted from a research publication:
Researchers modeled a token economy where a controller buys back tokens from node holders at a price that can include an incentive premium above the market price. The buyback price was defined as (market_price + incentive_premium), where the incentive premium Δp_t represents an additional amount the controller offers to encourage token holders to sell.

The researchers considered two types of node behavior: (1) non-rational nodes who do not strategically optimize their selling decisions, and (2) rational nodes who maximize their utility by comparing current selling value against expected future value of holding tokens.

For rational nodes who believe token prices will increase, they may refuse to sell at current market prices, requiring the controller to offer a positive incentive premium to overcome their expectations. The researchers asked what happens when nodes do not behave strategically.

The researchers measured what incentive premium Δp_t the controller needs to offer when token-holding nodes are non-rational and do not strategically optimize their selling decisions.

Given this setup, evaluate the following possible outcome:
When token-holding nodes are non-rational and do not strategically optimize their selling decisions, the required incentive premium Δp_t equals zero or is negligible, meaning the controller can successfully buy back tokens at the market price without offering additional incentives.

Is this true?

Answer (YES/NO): YES